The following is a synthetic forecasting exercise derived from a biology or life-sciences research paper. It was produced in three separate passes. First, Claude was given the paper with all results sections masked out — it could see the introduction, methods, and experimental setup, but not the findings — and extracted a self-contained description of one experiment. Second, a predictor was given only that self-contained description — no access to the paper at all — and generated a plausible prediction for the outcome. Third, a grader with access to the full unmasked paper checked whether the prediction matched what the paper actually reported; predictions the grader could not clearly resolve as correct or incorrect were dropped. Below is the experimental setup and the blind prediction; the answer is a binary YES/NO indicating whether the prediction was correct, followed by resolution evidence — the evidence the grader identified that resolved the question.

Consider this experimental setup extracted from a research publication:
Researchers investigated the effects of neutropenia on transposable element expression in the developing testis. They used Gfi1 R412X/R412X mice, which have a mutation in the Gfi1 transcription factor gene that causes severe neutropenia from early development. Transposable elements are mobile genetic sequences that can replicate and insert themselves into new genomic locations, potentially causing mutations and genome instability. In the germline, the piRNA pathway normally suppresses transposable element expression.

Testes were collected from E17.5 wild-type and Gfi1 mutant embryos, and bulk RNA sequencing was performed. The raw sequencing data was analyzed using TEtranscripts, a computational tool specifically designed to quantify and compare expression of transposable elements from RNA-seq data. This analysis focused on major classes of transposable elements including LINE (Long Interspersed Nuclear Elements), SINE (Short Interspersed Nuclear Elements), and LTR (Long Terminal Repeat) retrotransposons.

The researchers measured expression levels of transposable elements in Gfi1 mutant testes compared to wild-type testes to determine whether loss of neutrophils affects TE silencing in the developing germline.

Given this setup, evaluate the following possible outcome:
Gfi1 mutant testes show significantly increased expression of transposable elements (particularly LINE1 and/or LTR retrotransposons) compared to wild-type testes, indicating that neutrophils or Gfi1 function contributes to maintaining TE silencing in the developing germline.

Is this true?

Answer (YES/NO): NO